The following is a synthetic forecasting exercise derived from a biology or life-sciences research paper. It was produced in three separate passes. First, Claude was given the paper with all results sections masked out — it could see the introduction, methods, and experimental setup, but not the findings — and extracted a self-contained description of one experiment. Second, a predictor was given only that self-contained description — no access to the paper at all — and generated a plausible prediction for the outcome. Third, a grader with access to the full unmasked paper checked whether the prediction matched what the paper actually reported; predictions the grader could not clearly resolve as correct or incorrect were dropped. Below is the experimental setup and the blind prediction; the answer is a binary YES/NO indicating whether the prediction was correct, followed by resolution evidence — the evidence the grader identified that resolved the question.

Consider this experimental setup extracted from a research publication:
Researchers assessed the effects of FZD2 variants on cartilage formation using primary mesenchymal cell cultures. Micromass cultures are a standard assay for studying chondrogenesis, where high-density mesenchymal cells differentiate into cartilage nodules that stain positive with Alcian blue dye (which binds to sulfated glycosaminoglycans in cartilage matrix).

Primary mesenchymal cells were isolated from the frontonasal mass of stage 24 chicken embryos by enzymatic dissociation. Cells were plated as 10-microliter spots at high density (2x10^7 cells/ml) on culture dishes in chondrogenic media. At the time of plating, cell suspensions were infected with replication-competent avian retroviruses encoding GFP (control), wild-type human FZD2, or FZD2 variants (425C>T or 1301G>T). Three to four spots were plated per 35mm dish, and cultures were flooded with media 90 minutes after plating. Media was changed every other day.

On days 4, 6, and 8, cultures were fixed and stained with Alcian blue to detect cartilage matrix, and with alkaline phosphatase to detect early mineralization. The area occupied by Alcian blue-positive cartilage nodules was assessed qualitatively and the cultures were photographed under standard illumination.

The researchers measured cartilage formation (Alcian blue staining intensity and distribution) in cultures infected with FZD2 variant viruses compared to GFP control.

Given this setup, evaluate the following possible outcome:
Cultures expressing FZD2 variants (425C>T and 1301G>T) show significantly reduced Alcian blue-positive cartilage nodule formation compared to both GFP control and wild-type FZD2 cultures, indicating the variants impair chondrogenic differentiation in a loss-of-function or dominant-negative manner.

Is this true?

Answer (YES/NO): NO